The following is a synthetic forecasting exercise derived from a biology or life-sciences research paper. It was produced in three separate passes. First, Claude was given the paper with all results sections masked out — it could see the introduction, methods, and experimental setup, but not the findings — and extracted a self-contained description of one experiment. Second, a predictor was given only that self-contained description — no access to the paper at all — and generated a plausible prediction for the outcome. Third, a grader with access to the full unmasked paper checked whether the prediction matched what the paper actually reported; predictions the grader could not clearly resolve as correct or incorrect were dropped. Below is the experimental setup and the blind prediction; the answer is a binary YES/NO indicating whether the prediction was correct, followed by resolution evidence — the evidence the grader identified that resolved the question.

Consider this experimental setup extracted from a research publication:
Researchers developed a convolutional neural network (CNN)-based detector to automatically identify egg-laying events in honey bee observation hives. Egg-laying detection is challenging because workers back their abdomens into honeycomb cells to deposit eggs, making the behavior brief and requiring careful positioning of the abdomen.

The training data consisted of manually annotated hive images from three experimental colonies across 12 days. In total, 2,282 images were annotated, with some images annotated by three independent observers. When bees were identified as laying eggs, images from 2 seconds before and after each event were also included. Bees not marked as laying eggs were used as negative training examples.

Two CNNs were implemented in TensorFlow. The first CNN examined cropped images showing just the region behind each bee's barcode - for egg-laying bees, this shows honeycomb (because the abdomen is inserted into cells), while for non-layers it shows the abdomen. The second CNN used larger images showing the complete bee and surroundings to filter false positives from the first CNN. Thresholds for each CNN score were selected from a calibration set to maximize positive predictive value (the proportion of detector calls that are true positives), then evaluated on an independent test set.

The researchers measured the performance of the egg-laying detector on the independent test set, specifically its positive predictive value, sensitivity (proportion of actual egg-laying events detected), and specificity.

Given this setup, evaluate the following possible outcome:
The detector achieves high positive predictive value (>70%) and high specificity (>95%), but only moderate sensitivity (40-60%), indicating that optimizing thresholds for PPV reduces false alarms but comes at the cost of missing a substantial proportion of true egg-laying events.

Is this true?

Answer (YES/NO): NO